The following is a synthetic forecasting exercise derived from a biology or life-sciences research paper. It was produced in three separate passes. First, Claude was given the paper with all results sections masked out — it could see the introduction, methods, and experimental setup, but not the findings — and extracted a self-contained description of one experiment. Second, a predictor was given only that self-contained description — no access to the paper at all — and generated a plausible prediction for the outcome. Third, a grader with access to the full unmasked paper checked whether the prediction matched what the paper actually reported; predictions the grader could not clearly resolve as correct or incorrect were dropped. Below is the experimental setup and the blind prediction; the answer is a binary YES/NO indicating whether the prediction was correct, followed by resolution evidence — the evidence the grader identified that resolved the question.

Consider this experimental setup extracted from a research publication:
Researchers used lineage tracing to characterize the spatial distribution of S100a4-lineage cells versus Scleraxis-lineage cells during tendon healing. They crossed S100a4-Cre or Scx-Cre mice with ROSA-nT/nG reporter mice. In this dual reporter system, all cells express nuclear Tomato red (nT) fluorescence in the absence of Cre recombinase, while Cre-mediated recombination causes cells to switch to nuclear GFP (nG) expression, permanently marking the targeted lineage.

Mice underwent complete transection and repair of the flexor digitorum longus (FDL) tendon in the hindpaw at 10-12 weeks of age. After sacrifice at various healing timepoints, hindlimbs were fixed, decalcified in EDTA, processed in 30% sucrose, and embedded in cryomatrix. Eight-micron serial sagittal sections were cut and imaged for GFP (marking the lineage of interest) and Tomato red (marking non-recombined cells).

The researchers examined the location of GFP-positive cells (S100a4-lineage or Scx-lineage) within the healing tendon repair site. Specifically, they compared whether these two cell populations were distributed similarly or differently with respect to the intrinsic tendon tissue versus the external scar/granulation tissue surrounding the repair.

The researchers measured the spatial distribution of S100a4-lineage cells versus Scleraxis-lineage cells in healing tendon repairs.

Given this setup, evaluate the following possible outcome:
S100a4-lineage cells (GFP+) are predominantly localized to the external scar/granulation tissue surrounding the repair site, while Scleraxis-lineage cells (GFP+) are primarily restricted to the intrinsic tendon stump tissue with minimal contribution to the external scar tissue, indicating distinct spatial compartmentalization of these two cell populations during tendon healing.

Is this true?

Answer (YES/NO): YES